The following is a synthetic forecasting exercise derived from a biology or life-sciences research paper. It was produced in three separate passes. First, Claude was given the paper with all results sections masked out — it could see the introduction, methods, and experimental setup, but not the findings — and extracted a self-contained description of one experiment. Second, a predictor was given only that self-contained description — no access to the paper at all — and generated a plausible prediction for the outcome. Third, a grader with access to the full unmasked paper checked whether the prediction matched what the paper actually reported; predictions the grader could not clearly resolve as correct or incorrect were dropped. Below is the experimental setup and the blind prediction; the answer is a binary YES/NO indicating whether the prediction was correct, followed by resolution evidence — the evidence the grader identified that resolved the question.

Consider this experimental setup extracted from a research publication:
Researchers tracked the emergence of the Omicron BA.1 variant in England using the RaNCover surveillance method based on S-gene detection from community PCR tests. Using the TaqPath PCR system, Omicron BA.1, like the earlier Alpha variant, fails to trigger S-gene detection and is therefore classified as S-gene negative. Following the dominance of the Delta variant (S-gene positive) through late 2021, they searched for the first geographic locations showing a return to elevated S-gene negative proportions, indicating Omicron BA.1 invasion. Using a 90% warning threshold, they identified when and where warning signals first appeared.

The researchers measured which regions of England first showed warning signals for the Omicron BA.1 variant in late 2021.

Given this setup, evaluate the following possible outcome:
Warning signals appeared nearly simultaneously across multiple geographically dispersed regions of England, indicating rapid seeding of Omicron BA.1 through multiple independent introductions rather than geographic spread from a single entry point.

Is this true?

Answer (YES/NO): YES